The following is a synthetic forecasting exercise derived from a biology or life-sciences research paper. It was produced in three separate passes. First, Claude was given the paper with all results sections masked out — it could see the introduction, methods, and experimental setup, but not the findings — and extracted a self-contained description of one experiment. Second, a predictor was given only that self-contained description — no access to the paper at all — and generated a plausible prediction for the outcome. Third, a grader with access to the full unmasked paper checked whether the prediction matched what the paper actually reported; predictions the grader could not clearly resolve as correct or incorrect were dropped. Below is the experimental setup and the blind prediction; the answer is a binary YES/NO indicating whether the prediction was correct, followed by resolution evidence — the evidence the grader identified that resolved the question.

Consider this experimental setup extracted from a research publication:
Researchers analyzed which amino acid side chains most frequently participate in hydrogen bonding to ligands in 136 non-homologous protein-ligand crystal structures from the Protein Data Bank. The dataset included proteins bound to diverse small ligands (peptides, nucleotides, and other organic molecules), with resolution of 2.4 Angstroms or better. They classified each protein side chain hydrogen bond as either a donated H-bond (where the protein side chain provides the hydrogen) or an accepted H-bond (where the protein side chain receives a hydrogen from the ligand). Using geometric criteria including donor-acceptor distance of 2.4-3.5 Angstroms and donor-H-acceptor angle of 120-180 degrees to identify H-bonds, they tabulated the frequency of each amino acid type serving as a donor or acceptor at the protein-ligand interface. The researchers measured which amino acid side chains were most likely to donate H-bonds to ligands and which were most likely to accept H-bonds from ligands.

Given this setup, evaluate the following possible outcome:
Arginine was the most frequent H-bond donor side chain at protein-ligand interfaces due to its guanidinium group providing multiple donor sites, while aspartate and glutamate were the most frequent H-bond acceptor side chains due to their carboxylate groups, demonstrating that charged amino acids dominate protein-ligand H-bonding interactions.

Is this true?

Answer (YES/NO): NO